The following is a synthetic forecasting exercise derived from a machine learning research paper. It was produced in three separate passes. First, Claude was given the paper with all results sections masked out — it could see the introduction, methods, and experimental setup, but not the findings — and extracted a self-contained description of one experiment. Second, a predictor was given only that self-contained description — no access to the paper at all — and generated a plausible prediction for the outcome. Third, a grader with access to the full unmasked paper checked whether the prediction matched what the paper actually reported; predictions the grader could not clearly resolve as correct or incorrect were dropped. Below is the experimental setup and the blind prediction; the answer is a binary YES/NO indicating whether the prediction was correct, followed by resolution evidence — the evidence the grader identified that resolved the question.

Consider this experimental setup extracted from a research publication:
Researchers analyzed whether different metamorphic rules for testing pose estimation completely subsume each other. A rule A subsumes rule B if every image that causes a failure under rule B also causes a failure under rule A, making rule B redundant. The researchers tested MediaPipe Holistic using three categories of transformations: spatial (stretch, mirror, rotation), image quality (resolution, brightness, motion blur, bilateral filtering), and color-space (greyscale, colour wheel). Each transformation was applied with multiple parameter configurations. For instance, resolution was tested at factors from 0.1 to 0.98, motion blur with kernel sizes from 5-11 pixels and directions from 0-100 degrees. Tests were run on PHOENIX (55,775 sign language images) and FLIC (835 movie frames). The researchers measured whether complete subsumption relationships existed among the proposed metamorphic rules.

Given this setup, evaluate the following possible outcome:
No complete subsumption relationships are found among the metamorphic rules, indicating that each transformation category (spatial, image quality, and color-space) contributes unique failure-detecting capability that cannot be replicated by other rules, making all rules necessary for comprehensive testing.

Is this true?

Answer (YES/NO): NO